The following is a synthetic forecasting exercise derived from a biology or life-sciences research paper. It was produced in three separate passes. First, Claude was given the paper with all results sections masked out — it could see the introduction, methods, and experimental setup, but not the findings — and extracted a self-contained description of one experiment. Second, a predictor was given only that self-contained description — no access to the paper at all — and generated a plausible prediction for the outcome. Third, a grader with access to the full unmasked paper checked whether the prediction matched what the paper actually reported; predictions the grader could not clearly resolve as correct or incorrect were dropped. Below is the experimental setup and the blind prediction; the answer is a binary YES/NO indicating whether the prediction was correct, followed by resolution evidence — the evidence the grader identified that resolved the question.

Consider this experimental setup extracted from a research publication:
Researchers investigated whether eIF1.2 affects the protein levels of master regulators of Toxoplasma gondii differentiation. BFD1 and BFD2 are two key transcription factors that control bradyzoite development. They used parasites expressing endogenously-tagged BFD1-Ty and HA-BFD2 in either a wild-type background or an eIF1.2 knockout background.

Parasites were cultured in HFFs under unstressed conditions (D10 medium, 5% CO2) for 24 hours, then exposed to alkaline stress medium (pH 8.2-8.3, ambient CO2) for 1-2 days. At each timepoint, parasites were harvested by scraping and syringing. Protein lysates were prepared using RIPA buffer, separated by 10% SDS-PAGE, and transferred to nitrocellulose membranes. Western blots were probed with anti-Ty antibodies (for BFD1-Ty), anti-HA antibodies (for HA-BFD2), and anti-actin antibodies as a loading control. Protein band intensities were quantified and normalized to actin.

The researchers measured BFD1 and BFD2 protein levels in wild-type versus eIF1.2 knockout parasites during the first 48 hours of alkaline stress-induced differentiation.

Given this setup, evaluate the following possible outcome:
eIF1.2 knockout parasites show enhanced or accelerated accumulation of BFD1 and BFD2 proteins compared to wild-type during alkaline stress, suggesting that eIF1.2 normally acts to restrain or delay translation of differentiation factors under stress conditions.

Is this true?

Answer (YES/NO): NO